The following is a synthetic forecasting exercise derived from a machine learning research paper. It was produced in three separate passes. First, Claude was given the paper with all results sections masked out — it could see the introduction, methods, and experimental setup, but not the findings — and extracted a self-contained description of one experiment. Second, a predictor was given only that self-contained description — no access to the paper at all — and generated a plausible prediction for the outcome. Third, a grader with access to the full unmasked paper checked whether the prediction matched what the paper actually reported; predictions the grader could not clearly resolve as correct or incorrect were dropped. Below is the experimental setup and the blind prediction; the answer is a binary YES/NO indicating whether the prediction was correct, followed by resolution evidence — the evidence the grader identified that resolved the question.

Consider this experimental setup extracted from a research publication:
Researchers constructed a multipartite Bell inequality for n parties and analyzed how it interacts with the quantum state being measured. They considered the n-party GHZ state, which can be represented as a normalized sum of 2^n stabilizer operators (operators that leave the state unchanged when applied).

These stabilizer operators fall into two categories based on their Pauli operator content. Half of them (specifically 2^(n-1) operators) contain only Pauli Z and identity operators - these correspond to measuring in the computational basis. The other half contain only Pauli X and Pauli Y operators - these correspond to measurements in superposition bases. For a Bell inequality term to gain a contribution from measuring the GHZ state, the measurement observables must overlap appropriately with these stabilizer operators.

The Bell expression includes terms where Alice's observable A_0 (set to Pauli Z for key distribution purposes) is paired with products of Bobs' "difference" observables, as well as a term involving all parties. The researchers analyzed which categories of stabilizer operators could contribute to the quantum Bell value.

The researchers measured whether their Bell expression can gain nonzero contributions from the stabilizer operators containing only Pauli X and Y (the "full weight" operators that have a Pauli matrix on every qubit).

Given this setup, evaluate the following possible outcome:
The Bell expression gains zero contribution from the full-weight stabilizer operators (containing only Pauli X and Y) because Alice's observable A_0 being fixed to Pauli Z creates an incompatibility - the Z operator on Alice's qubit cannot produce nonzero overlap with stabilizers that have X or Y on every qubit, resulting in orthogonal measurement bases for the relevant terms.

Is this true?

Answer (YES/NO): NO